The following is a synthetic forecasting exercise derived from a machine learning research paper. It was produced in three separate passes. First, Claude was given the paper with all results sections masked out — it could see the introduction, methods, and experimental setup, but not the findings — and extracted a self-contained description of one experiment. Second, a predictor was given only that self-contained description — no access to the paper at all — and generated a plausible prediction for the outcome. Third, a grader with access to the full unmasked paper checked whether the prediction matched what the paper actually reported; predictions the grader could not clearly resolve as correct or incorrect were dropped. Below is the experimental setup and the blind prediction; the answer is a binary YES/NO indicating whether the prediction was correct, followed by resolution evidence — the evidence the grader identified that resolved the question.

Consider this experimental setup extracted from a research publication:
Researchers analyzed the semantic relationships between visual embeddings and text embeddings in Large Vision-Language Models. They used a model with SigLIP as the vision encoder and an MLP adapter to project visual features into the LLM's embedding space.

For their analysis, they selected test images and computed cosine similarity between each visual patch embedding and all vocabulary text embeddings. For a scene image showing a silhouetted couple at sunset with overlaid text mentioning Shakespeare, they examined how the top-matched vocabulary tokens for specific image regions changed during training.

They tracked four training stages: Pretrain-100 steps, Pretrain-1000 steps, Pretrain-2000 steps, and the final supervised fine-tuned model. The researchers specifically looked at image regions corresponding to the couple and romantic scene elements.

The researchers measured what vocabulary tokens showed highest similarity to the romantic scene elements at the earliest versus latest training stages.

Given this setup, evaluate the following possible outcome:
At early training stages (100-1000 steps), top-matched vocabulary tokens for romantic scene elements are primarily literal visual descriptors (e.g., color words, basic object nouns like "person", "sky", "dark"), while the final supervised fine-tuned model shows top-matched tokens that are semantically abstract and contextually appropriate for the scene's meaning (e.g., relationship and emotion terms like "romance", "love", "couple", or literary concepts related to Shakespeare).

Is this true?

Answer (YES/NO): NO